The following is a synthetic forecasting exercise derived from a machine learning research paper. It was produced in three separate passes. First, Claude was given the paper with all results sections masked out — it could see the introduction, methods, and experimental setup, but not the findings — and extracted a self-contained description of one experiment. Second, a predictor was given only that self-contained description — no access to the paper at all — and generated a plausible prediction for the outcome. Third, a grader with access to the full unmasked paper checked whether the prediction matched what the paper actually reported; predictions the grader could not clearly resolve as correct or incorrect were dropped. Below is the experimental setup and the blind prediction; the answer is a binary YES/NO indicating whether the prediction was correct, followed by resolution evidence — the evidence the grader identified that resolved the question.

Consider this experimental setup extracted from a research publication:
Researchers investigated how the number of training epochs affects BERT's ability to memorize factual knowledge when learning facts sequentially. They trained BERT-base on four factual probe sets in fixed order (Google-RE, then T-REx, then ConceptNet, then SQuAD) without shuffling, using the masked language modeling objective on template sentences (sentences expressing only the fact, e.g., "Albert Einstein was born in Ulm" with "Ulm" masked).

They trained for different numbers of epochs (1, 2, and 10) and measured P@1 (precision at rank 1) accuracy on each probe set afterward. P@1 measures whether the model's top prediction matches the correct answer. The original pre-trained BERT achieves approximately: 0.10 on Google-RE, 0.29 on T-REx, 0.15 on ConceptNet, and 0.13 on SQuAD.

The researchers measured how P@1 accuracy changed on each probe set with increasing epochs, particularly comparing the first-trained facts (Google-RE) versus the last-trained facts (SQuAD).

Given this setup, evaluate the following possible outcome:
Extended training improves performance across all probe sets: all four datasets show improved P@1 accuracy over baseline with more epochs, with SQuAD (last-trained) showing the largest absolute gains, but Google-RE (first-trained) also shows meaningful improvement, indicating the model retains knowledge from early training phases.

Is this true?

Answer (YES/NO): NO